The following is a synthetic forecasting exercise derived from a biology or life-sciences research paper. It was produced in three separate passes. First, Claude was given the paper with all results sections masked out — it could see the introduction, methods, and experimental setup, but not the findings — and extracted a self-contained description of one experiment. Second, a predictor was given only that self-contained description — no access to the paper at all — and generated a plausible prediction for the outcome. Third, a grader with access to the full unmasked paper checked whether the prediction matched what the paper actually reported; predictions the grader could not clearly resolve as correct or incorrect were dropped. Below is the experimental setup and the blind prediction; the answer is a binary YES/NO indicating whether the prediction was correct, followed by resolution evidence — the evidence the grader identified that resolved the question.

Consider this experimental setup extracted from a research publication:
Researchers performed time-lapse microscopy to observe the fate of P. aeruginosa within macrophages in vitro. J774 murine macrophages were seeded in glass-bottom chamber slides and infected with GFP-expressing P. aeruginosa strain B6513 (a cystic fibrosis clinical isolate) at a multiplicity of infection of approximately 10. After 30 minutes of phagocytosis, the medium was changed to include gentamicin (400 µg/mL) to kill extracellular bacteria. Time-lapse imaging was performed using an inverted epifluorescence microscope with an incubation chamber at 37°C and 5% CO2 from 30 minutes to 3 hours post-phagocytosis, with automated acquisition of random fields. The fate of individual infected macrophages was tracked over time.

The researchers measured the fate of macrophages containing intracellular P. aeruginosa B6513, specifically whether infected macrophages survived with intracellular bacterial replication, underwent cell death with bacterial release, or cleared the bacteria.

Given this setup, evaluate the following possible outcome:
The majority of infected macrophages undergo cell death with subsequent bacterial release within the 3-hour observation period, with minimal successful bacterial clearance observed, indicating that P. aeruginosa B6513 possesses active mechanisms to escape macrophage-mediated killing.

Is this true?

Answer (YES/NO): NO